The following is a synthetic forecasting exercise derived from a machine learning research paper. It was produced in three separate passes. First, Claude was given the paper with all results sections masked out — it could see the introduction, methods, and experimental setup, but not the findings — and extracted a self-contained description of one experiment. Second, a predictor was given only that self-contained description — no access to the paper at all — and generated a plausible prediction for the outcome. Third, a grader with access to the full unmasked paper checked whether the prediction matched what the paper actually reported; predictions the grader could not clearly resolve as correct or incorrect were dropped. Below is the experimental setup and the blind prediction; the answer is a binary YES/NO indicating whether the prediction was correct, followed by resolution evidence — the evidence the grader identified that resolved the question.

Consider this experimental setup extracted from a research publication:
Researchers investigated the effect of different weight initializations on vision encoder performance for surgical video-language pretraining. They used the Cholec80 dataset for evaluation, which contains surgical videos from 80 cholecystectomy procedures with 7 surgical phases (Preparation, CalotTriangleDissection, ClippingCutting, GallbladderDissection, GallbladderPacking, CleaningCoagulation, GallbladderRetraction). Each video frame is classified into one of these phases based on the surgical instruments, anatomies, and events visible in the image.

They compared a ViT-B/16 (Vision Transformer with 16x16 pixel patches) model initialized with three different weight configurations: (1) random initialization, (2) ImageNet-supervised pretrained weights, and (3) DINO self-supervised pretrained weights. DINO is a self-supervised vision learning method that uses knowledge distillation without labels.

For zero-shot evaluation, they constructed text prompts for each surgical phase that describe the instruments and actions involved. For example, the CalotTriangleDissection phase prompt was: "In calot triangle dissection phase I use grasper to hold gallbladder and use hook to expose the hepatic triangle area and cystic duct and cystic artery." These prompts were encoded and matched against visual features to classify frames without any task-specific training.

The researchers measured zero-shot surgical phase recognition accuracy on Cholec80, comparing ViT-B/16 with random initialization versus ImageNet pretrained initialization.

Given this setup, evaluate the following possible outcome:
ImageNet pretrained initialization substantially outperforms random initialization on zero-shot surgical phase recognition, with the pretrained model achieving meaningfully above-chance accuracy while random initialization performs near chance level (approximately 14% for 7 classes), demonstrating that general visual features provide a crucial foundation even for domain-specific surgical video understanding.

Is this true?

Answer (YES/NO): NO